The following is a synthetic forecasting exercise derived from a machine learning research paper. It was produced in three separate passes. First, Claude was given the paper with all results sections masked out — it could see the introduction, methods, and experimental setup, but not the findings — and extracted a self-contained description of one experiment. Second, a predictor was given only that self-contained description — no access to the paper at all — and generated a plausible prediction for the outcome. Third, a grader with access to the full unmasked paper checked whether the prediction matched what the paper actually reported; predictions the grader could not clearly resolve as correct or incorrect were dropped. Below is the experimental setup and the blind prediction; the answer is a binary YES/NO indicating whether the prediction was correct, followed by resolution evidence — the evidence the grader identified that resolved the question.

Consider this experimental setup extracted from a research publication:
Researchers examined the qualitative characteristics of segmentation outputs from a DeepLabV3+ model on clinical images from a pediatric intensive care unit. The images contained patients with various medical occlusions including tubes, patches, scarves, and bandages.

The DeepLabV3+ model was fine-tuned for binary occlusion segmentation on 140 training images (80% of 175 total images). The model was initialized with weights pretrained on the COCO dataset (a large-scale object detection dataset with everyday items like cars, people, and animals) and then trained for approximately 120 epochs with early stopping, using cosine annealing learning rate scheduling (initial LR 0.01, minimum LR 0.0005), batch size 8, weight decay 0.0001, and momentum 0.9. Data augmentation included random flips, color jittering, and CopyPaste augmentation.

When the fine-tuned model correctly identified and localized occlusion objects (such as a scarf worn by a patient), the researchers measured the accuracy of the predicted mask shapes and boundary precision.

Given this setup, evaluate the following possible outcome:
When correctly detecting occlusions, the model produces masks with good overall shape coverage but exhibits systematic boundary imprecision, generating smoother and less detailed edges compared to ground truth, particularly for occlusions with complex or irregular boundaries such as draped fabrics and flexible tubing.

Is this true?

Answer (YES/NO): YES